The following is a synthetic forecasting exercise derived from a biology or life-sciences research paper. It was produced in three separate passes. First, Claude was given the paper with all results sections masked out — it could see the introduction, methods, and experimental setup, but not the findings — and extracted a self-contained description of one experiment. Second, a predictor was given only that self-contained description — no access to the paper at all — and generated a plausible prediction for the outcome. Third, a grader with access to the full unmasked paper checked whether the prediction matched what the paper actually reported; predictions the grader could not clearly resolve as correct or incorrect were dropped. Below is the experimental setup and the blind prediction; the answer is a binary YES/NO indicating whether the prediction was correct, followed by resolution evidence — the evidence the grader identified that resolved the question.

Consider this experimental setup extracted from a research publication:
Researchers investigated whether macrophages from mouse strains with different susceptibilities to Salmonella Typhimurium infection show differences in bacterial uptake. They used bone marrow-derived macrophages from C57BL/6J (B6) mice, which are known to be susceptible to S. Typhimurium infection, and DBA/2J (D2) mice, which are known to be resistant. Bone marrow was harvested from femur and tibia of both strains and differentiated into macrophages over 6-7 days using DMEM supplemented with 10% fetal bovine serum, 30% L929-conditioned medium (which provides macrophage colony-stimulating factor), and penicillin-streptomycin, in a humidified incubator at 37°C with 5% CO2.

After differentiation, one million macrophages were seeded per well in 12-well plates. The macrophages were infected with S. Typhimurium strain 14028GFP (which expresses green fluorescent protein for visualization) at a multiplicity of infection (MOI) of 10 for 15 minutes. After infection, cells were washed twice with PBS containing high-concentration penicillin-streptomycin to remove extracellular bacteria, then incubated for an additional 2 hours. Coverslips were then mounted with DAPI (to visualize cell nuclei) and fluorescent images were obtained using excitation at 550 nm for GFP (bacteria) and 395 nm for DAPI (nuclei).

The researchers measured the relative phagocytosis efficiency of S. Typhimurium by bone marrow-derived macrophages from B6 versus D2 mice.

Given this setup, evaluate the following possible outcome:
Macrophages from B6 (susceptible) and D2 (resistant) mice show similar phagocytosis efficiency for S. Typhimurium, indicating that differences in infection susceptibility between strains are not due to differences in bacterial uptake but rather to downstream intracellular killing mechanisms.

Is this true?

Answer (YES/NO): NO